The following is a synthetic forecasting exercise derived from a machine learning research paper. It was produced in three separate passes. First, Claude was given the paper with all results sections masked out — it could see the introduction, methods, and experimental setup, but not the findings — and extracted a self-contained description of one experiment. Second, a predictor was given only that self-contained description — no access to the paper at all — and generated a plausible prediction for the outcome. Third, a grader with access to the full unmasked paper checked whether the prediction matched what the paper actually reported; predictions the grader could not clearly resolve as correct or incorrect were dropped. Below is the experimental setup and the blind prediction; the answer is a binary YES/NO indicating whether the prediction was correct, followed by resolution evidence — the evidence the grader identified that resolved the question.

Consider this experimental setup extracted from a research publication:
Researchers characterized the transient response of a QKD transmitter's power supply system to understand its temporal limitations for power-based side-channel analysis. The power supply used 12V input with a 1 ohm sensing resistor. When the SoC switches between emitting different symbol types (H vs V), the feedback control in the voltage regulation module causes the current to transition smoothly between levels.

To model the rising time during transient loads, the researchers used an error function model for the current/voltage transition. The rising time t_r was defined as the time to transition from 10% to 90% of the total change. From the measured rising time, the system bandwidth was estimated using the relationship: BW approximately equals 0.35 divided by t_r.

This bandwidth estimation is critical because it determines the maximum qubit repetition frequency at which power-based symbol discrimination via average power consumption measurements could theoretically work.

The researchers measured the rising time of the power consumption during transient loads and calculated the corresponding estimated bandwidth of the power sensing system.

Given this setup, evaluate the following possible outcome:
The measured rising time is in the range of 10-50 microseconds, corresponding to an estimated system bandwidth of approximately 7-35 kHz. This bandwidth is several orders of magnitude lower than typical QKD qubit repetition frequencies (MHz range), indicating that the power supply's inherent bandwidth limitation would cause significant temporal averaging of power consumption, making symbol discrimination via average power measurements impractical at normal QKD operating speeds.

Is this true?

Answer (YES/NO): YES